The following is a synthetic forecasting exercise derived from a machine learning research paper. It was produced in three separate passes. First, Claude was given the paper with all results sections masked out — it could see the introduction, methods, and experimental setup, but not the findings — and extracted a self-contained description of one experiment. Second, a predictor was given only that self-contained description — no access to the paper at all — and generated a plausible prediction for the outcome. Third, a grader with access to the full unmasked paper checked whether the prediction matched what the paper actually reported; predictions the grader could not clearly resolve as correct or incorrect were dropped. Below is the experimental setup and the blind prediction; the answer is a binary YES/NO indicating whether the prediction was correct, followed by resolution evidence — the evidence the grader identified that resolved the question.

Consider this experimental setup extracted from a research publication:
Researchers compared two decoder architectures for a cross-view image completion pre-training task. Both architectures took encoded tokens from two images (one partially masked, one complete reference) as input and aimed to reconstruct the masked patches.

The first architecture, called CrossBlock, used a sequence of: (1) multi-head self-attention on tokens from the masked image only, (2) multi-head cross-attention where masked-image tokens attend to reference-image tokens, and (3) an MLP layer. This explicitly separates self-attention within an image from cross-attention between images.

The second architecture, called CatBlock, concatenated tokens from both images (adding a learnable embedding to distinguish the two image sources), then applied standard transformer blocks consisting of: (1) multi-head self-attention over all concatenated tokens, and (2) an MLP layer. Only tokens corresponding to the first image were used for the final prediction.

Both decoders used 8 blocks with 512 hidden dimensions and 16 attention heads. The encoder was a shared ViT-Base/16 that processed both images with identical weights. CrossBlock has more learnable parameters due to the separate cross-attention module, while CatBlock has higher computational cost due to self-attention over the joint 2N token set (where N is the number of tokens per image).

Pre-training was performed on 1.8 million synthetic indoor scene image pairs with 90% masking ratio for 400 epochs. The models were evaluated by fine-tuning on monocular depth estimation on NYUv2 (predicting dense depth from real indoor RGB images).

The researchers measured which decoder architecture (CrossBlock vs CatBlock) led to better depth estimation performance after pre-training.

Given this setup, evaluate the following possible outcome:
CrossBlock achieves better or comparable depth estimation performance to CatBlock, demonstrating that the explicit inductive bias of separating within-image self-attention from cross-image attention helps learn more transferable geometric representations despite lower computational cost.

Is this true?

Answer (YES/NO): NO